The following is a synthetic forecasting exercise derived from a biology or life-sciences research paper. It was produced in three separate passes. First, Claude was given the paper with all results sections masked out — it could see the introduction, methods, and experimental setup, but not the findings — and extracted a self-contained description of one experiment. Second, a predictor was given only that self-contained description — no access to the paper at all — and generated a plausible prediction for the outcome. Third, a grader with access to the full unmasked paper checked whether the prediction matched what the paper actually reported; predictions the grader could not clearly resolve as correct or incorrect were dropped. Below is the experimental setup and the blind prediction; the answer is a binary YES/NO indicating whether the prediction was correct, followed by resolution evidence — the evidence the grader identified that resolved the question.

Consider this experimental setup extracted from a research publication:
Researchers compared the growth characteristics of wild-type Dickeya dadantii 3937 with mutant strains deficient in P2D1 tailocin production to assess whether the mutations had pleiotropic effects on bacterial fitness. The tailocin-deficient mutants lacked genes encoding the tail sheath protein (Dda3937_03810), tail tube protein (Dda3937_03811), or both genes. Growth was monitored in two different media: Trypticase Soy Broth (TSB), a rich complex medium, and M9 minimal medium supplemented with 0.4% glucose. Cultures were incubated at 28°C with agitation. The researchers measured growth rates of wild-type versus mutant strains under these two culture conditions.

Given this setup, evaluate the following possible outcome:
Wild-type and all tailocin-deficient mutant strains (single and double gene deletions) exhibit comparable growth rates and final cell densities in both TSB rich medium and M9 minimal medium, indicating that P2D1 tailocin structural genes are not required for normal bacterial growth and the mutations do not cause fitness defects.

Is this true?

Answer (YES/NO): YES